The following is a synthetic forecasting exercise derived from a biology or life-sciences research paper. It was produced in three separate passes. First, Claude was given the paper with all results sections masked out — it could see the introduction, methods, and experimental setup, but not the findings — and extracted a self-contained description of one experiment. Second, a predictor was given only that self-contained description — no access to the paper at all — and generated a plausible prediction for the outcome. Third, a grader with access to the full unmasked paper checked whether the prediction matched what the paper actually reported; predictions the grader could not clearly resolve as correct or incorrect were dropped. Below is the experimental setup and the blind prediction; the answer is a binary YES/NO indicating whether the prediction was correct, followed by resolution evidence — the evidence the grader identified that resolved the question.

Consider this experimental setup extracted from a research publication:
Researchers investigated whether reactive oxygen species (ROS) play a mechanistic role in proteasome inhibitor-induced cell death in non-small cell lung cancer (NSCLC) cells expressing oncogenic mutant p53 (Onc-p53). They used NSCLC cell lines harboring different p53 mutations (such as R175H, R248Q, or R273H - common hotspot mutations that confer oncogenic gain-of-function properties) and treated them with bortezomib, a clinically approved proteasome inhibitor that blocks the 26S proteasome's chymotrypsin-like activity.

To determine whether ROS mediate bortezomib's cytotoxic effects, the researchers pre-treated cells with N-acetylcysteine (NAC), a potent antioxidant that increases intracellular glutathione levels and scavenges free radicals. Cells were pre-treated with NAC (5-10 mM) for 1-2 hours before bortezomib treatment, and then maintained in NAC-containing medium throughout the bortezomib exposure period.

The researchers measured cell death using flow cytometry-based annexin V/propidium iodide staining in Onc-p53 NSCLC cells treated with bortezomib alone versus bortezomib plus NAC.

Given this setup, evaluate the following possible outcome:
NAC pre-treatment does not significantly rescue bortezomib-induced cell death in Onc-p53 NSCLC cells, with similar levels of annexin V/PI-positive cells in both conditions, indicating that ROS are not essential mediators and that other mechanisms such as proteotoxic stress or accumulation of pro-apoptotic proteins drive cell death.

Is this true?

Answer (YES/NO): NO